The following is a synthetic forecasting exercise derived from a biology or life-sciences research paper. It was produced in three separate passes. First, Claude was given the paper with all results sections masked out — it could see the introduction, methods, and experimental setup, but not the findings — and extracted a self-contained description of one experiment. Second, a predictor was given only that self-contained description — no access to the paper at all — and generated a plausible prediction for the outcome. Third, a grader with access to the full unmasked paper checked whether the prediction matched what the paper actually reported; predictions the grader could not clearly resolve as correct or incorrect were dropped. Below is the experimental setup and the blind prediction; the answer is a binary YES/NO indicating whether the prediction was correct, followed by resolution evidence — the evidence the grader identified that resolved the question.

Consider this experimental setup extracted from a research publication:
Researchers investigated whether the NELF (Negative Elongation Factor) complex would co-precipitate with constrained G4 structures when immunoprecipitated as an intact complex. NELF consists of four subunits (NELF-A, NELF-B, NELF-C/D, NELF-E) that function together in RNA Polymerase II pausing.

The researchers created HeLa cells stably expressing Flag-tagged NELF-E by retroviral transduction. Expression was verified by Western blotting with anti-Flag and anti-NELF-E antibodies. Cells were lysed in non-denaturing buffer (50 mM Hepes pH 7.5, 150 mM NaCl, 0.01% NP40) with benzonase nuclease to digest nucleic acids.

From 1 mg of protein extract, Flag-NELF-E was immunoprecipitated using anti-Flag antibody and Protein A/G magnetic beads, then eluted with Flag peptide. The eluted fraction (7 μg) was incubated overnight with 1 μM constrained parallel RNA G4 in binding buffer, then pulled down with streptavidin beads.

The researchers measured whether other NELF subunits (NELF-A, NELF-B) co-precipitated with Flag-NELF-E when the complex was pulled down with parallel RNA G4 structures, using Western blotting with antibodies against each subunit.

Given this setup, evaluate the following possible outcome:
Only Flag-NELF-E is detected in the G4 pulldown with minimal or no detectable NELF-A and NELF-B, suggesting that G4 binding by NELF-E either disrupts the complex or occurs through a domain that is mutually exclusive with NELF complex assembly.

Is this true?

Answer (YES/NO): NO